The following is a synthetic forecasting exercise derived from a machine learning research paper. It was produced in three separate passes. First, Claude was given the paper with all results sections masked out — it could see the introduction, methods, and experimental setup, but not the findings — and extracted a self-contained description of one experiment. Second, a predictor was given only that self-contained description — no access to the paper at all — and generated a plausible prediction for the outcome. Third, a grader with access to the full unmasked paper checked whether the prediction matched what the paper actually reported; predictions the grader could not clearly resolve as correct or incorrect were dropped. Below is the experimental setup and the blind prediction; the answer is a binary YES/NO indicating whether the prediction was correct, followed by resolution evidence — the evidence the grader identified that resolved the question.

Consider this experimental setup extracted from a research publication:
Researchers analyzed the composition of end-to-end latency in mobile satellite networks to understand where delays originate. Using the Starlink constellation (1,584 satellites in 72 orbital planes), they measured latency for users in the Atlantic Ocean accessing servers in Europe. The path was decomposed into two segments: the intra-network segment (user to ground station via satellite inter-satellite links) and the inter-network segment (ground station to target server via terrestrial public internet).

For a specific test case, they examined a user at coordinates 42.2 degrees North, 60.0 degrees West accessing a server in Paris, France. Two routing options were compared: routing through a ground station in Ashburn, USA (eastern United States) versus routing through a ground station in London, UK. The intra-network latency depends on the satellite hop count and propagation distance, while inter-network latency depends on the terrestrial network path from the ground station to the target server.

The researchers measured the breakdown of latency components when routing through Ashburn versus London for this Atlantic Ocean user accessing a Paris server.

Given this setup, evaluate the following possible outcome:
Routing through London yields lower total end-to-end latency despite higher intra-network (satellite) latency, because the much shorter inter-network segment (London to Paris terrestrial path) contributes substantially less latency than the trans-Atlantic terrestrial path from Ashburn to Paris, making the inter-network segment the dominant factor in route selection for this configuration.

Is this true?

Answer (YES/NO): YES